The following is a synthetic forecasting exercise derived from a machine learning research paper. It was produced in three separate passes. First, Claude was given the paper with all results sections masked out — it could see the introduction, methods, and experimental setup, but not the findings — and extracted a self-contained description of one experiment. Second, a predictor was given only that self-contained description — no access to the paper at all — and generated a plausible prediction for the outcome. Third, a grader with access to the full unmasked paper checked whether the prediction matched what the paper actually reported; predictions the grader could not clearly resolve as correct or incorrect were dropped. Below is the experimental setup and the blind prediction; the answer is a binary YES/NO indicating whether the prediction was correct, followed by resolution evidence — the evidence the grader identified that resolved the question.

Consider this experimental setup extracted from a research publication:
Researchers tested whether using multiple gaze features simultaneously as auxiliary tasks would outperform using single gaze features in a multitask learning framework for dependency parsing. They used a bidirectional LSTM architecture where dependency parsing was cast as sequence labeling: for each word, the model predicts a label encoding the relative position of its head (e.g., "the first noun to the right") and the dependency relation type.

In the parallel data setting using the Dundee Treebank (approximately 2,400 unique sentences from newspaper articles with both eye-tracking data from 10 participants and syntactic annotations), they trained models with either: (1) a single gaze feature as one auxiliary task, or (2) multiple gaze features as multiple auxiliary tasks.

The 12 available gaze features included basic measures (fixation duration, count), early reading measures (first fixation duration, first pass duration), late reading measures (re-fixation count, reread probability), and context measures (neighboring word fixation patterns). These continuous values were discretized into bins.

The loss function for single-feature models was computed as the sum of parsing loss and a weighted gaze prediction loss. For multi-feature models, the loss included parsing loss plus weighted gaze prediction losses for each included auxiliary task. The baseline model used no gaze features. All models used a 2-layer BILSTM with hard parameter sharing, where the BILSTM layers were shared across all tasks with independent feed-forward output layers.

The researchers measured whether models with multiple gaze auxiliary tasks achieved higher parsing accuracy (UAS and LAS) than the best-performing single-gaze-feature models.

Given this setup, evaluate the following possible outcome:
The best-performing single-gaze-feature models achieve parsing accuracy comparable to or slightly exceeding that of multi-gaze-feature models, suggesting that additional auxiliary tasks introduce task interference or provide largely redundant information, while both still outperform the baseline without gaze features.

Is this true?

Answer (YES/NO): NO